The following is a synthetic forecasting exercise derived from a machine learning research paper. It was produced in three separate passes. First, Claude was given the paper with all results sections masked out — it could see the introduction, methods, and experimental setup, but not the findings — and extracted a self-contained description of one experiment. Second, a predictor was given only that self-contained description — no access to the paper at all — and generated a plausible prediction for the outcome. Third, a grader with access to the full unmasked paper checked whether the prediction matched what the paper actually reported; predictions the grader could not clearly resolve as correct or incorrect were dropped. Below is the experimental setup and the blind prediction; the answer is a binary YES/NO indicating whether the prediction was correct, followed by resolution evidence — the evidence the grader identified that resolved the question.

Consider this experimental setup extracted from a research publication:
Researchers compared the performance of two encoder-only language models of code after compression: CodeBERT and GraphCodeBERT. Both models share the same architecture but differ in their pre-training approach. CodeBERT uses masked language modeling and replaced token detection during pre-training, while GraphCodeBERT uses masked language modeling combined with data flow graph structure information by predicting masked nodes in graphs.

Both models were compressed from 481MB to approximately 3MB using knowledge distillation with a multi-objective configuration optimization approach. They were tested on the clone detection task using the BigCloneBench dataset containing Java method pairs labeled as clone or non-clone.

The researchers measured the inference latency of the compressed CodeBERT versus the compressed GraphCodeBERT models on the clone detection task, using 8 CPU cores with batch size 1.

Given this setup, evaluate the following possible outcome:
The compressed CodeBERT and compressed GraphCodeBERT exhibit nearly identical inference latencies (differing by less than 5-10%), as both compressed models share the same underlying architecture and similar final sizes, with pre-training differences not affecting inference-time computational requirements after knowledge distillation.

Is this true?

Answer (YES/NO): NO